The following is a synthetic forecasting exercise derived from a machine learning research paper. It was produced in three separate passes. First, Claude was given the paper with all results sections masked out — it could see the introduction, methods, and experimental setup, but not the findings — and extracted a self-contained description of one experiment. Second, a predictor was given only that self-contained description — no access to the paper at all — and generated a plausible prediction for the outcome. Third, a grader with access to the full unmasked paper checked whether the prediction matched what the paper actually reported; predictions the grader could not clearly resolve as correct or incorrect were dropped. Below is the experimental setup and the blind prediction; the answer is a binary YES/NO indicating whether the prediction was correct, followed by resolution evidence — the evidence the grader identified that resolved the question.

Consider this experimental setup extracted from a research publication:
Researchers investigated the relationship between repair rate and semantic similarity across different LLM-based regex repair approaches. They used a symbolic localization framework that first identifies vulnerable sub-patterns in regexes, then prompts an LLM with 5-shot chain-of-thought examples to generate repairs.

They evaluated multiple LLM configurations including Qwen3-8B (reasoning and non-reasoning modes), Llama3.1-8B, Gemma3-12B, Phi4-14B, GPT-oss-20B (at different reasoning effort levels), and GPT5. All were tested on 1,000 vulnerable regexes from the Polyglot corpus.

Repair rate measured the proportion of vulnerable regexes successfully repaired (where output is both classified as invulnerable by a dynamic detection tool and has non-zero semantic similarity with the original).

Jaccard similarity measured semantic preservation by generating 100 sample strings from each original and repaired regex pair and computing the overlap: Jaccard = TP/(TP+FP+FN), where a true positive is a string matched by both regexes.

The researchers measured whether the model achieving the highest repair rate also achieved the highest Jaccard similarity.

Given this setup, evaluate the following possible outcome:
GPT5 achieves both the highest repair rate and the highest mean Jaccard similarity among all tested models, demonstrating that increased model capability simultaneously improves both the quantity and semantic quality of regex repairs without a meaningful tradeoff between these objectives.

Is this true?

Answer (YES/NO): NO